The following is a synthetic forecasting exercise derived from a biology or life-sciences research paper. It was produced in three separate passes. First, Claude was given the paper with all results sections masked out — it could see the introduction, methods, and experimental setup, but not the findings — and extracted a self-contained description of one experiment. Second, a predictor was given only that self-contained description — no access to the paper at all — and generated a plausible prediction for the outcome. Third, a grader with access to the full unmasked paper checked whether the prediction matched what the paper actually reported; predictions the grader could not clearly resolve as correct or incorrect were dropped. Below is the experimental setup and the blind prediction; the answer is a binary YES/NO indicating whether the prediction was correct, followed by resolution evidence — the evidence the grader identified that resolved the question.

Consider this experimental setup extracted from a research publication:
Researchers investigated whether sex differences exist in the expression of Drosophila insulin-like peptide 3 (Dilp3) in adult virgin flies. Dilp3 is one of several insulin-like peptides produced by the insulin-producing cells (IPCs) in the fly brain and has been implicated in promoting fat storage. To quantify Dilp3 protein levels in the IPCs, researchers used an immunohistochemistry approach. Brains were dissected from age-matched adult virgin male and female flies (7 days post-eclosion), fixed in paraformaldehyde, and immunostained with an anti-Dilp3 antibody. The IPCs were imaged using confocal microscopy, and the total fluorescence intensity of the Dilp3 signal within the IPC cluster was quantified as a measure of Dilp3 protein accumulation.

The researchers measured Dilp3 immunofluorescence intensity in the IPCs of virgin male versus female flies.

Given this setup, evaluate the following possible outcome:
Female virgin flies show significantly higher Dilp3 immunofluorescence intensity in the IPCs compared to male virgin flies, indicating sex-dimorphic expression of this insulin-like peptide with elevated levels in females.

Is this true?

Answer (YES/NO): YES